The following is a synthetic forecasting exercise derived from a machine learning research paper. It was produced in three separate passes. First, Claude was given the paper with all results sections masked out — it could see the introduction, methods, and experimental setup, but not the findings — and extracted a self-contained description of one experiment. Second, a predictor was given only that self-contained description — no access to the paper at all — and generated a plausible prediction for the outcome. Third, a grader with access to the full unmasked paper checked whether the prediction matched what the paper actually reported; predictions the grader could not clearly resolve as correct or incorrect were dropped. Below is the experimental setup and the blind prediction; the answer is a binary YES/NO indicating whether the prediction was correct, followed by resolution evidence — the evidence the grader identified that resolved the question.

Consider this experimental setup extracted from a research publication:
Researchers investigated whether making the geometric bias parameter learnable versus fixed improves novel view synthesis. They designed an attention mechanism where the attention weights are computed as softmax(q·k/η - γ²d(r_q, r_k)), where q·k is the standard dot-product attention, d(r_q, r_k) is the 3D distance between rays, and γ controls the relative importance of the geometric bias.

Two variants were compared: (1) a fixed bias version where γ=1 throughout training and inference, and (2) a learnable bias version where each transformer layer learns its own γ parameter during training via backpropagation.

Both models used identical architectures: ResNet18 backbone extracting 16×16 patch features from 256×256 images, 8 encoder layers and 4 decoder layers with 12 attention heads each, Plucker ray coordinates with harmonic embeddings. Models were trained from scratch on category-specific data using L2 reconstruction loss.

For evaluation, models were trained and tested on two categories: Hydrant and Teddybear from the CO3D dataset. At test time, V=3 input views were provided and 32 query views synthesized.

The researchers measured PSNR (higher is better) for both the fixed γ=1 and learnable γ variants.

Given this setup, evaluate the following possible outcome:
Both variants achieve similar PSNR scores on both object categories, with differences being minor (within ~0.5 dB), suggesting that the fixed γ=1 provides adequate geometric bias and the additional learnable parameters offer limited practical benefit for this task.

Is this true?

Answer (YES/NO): NO